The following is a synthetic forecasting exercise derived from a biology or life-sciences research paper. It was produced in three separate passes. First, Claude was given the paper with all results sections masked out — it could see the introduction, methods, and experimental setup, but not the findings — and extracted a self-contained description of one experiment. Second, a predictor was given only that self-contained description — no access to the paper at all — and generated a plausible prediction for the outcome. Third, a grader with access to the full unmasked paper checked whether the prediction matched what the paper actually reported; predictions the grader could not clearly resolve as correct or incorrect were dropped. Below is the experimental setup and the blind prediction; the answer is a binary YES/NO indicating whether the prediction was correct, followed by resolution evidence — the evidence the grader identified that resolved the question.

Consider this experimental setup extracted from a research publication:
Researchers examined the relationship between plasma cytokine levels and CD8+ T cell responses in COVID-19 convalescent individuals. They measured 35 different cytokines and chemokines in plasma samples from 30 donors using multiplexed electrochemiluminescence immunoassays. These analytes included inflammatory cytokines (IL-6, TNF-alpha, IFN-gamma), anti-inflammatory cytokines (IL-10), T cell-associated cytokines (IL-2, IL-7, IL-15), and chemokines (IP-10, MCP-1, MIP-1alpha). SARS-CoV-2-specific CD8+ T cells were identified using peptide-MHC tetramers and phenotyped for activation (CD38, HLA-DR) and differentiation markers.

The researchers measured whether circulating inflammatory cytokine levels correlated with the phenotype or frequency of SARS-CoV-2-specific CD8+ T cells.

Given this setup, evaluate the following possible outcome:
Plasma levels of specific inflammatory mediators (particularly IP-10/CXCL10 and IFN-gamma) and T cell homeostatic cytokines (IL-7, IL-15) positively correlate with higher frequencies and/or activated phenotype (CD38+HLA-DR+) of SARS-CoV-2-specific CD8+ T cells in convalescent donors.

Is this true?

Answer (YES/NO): NO